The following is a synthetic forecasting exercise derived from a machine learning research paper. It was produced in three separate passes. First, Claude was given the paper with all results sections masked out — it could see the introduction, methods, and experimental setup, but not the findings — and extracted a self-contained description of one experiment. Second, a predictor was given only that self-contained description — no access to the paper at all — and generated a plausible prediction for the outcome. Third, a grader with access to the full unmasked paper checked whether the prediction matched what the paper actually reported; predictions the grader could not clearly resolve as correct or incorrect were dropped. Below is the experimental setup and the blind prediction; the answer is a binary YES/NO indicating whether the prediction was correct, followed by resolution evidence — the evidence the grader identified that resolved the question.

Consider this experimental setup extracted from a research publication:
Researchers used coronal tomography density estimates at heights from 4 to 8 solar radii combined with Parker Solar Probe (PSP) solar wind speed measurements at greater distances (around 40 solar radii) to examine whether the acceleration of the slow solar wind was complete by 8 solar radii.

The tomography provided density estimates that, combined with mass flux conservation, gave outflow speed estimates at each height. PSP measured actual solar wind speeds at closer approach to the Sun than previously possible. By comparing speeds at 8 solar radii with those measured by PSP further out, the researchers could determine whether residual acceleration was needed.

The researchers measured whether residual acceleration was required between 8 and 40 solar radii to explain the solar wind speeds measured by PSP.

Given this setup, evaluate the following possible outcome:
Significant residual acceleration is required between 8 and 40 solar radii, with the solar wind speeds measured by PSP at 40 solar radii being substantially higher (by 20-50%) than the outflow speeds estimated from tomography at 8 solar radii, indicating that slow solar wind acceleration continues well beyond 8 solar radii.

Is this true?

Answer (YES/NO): NO